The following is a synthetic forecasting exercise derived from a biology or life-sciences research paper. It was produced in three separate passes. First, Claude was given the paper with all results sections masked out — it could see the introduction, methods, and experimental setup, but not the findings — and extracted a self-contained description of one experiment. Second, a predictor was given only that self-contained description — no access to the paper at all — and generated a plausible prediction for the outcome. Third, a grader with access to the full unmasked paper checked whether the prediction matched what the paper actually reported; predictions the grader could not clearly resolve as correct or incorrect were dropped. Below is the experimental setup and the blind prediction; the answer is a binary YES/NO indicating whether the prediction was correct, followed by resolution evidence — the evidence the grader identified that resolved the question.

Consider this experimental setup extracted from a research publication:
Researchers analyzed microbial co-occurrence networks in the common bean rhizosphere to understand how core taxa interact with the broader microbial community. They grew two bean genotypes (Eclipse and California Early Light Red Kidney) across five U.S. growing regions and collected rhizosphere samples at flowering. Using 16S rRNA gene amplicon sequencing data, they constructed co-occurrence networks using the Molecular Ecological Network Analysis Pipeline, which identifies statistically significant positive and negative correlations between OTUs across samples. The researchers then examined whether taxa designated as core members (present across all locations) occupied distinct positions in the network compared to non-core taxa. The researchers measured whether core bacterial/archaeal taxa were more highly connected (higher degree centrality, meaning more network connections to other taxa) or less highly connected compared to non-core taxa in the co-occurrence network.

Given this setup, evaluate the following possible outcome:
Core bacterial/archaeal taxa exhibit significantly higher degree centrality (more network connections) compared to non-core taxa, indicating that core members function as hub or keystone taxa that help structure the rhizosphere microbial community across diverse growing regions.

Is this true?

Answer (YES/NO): NO